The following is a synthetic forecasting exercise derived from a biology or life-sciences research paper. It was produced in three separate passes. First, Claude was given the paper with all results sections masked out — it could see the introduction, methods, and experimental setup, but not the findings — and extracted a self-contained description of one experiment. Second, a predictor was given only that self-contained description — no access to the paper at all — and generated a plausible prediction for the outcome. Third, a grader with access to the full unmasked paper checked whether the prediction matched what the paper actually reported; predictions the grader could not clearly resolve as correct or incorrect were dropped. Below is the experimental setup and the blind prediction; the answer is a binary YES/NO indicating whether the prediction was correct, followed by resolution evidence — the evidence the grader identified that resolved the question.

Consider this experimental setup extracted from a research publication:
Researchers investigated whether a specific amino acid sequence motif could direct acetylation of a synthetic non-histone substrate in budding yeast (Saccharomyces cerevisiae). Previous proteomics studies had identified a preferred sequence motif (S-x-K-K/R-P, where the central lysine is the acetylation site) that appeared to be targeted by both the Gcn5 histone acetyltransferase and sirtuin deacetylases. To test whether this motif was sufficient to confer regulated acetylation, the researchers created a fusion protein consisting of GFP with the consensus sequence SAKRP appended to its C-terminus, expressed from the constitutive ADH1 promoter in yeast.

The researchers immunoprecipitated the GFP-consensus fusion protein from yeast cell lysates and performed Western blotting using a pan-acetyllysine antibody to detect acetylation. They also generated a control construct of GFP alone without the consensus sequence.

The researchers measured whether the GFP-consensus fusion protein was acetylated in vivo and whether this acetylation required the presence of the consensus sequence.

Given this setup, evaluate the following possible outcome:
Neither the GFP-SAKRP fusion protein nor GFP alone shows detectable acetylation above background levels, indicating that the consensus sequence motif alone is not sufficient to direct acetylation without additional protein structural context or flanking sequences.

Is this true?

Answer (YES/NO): NO